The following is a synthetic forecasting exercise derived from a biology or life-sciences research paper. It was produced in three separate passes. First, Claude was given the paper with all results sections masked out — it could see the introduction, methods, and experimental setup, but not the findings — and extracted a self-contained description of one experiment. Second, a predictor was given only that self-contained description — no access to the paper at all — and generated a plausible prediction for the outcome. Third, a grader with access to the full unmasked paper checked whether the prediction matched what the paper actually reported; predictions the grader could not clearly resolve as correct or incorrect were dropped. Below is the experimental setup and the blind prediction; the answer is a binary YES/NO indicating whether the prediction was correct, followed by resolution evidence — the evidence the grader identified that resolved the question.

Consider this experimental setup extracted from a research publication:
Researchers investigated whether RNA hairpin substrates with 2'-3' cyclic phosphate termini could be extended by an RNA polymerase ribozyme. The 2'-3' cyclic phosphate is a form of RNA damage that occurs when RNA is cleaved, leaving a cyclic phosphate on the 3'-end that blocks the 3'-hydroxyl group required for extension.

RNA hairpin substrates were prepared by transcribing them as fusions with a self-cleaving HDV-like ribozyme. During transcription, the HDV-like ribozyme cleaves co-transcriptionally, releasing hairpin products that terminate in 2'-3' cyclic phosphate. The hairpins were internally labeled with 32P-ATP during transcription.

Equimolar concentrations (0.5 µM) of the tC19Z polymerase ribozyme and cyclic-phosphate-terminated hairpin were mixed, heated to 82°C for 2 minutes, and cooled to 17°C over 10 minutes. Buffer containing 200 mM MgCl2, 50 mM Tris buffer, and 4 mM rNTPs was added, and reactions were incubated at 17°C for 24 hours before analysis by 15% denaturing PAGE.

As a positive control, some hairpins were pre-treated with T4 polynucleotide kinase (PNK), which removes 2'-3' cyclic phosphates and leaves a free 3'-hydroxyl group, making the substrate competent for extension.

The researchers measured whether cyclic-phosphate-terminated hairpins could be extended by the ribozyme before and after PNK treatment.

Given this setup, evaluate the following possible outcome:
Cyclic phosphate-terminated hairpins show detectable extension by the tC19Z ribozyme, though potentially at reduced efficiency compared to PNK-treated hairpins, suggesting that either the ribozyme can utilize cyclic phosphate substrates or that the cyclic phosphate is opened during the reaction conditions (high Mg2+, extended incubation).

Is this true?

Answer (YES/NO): NO